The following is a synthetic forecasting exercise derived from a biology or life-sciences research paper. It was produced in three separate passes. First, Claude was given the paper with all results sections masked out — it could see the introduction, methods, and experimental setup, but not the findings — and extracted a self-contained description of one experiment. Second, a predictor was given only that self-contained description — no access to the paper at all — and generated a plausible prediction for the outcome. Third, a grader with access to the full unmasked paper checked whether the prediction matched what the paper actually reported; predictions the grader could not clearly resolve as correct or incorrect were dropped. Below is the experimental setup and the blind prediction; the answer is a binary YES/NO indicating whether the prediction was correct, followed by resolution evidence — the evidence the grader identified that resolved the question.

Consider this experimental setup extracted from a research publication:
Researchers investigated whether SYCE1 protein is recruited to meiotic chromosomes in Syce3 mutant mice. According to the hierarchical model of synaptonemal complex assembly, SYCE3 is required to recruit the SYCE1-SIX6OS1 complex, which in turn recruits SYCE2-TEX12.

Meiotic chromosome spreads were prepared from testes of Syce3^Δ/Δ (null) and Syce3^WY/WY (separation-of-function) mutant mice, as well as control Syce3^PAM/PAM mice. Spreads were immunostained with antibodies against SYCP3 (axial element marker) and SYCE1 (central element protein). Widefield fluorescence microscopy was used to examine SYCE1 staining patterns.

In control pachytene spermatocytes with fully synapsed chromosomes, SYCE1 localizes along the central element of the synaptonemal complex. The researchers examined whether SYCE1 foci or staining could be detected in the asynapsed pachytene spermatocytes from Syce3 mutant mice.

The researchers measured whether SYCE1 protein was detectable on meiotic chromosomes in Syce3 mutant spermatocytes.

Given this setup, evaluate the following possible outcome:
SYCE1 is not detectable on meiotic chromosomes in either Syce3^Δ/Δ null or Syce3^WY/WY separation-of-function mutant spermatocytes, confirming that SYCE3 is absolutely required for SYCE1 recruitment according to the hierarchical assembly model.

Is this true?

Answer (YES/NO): YES